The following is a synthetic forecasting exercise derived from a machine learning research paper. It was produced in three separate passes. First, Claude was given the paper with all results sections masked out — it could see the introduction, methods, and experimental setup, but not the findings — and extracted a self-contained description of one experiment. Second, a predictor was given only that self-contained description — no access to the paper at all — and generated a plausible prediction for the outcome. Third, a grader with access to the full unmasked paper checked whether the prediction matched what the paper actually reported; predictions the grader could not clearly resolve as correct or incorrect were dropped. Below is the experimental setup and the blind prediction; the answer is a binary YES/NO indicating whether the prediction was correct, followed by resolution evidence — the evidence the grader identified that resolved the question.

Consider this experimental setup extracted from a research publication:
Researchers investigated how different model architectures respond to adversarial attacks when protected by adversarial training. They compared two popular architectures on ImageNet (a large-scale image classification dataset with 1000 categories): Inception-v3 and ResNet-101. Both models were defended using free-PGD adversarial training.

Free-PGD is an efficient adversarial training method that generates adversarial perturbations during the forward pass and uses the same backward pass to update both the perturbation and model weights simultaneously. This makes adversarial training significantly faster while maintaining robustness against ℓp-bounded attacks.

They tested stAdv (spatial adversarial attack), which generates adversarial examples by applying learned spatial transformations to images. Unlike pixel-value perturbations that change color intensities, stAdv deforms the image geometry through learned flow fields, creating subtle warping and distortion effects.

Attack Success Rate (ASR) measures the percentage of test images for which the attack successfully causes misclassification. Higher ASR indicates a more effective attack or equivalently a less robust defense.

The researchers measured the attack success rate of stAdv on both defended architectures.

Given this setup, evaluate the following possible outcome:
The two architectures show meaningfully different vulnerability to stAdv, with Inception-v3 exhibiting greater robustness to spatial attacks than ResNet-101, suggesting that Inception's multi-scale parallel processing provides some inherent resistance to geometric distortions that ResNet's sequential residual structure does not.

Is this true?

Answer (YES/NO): NO